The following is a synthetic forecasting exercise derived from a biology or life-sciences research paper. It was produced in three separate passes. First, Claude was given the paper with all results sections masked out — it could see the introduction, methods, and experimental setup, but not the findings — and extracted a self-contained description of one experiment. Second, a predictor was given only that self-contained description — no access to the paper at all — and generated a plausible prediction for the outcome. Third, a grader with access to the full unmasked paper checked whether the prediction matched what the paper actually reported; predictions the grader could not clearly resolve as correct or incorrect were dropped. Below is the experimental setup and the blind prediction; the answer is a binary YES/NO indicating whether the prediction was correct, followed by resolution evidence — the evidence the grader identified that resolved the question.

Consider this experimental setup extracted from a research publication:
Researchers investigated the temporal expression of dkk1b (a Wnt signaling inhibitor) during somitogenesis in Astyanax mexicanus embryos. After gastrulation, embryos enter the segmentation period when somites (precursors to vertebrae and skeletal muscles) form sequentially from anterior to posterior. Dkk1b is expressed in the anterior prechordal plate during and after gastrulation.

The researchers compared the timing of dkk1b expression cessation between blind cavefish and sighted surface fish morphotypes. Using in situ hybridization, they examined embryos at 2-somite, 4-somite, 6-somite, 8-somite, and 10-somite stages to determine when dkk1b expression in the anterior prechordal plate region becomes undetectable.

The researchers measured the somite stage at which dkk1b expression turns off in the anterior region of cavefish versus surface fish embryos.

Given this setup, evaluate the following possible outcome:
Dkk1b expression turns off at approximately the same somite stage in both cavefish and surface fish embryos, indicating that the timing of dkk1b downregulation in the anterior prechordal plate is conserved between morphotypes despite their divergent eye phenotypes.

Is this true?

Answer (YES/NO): NO